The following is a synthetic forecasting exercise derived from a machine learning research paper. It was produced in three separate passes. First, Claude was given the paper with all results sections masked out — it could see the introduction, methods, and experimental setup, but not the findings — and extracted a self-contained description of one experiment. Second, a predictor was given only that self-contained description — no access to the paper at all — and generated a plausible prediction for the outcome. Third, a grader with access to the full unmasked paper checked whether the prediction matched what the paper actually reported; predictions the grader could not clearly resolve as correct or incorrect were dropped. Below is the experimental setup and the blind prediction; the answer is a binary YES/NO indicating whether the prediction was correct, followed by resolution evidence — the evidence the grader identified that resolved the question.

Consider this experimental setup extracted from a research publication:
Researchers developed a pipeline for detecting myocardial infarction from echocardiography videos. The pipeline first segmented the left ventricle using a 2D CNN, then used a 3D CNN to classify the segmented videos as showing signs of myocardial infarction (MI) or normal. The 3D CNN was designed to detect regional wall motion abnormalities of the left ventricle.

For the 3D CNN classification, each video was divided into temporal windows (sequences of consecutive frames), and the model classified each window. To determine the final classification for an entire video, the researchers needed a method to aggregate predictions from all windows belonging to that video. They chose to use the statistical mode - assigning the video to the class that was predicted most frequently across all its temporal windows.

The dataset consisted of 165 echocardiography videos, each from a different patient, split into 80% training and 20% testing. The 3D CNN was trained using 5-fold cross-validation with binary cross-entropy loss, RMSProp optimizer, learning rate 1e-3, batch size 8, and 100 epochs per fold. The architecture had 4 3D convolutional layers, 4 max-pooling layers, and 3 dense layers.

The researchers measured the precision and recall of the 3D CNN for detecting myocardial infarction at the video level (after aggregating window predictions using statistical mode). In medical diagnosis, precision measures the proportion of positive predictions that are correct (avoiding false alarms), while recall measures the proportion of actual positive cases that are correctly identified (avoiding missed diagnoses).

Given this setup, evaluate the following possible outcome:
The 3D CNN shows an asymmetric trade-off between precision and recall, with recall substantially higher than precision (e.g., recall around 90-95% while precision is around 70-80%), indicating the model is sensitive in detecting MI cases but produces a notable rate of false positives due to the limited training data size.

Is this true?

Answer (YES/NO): NO